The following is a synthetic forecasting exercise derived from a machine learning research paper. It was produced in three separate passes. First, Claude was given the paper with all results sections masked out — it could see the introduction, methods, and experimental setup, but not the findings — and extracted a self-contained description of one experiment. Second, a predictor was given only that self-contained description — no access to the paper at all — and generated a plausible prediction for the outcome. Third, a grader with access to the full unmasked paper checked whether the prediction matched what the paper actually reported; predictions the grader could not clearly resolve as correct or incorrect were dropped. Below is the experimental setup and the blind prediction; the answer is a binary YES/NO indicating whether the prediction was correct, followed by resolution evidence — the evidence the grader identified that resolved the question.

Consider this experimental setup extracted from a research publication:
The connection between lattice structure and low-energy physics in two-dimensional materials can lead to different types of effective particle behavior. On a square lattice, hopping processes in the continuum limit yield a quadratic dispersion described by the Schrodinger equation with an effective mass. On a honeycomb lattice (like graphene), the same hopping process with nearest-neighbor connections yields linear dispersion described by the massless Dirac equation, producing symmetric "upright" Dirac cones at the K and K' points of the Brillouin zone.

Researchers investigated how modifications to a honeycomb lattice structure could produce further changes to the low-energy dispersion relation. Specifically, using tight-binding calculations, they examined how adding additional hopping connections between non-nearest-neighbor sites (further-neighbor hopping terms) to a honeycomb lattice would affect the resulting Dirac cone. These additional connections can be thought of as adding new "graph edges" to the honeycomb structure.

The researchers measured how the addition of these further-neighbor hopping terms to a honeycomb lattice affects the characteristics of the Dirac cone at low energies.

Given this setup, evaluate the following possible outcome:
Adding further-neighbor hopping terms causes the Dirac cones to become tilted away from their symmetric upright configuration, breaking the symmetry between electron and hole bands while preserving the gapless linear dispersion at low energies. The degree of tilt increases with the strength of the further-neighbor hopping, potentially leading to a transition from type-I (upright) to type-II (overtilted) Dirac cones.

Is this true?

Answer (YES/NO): YES